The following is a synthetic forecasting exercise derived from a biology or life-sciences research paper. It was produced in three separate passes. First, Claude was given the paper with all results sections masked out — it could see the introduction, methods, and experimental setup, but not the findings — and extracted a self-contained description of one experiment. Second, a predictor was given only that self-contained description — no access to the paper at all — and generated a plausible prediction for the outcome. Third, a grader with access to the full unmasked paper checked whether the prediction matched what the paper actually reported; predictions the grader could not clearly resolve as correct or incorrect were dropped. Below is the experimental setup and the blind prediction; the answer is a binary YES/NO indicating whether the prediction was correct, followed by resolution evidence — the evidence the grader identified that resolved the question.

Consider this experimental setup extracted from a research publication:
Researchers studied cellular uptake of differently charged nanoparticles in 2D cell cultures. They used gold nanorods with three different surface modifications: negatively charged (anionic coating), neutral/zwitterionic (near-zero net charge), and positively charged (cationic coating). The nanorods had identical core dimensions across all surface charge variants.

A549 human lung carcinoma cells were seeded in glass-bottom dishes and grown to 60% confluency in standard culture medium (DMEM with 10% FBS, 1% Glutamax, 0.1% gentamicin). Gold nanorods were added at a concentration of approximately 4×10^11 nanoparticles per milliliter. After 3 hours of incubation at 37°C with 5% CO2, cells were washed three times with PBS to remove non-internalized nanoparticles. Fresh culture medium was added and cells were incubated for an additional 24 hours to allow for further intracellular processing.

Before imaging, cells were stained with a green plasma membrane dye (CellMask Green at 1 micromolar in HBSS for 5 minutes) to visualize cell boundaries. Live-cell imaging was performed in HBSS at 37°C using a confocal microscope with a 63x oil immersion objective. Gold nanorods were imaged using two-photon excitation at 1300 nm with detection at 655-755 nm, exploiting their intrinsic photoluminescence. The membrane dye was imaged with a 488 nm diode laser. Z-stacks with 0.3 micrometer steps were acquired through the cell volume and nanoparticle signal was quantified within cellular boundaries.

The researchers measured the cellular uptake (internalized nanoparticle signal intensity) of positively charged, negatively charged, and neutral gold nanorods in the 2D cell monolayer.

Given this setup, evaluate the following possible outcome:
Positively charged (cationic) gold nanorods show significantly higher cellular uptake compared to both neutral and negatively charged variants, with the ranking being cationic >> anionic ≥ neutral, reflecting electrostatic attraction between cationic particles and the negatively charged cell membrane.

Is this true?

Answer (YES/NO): NO